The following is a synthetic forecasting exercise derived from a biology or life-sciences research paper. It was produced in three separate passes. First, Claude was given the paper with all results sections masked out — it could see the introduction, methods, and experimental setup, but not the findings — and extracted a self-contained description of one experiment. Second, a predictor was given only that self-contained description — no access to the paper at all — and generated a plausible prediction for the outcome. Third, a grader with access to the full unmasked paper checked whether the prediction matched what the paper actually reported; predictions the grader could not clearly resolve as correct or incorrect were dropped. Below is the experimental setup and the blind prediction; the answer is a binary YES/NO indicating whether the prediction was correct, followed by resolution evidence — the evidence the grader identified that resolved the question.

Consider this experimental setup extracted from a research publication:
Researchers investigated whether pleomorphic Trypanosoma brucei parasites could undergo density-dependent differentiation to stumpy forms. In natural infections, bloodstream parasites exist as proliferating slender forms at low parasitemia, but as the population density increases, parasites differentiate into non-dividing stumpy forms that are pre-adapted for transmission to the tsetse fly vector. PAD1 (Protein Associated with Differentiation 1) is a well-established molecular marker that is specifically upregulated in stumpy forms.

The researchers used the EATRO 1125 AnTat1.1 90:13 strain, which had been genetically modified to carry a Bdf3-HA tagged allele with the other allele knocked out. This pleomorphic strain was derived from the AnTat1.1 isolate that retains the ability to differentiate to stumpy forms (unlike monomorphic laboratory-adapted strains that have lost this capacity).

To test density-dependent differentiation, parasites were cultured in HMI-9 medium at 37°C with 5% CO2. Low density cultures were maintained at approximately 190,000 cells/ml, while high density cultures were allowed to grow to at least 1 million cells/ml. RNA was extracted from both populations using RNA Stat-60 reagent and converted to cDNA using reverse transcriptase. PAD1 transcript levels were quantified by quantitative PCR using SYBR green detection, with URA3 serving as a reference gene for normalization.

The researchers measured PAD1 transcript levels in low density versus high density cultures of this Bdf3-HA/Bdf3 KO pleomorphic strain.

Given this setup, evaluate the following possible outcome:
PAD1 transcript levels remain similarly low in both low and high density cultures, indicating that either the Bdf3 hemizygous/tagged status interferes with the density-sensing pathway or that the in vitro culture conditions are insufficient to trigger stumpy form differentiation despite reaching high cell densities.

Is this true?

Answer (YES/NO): NO